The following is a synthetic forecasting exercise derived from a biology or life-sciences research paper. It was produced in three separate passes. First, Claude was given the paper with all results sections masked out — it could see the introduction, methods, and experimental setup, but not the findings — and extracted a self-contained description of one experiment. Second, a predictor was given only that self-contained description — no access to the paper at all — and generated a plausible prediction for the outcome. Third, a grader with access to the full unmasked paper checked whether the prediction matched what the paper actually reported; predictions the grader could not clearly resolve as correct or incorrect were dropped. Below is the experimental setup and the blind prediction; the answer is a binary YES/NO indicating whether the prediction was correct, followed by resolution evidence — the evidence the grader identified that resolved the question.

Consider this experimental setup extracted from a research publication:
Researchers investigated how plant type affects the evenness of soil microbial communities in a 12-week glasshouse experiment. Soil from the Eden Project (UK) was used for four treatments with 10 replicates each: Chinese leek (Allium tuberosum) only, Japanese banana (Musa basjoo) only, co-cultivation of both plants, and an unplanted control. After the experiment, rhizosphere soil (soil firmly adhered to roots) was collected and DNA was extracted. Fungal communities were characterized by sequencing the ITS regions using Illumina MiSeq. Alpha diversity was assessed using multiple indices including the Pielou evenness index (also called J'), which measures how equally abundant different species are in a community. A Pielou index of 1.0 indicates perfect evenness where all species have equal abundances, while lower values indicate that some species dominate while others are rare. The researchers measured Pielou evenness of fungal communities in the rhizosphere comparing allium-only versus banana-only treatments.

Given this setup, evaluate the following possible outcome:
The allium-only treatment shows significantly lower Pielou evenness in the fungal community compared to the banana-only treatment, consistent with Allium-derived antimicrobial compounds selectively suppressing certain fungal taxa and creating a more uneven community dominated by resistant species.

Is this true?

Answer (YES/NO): NO